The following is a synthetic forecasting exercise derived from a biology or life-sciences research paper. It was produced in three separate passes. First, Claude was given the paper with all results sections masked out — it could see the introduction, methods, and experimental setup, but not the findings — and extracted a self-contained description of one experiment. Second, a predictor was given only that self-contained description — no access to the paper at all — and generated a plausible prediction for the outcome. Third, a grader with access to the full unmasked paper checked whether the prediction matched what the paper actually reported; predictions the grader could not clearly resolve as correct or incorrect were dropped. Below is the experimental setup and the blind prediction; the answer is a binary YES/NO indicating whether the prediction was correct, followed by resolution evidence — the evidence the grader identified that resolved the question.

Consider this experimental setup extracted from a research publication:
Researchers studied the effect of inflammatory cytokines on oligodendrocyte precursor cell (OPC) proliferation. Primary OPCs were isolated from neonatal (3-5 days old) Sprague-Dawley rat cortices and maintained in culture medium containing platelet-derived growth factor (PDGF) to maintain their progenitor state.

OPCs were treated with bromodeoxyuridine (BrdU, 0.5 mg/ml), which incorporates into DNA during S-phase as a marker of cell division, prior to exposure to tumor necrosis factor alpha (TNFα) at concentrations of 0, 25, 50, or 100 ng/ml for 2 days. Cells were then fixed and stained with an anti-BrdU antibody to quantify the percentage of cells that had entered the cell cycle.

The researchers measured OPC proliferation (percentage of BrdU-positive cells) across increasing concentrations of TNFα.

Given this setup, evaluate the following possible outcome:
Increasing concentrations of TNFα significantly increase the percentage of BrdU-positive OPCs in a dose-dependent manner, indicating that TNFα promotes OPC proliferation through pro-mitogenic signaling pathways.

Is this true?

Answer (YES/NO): NO